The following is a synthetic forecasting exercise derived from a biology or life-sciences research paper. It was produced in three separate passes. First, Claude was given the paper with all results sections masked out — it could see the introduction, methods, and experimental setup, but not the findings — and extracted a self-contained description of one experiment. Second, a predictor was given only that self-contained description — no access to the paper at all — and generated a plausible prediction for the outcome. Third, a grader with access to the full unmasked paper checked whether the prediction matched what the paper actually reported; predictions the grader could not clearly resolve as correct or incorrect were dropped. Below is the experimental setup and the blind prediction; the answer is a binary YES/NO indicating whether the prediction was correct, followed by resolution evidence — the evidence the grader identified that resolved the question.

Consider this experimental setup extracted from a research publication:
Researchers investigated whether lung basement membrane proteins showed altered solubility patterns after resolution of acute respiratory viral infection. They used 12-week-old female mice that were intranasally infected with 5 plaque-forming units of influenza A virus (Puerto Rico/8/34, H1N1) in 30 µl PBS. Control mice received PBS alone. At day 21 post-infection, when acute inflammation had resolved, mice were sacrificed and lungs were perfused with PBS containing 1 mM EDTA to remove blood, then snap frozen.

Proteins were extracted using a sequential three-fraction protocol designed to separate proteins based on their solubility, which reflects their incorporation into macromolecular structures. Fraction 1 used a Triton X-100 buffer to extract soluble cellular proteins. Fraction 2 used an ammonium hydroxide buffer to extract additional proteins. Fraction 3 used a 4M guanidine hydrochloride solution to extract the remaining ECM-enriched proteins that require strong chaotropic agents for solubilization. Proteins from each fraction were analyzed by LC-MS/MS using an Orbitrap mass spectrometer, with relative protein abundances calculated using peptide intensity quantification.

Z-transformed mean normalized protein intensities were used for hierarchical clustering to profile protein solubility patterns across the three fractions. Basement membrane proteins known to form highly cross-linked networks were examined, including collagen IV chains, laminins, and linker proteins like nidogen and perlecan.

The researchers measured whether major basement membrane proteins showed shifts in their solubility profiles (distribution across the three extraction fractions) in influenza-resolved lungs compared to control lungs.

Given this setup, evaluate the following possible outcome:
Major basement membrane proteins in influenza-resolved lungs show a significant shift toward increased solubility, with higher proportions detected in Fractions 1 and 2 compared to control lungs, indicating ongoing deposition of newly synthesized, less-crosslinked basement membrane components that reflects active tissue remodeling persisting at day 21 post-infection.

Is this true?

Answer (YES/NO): NO